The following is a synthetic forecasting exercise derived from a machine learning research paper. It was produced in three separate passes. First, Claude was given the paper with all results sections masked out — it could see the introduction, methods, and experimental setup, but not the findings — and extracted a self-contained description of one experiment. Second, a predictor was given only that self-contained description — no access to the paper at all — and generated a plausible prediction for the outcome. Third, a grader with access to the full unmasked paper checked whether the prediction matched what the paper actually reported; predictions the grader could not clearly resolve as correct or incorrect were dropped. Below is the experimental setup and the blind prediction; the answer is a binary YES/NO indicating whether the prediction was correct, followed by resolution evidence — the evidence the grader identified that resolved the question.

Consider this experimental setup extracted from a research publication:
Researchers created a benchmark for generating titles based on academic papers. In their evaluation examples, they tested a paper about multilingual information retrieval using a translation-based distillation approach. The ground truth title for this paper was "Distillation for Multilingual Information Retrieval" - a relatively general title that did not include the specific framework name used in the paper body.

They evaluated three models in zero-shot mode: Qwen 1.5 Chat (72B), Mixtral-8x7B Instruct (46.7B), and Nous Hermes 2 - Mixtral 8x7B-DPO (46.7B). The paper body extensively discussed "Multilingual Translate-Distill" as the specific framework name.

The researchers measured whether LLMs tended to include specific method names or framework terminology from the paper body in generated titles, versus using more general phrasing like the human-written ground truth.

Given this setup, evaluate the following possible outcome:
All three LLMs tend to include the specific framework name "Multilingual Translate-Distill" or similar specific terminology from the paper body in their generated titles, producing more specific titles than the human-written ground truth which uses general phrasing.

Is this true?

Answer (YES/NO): YES